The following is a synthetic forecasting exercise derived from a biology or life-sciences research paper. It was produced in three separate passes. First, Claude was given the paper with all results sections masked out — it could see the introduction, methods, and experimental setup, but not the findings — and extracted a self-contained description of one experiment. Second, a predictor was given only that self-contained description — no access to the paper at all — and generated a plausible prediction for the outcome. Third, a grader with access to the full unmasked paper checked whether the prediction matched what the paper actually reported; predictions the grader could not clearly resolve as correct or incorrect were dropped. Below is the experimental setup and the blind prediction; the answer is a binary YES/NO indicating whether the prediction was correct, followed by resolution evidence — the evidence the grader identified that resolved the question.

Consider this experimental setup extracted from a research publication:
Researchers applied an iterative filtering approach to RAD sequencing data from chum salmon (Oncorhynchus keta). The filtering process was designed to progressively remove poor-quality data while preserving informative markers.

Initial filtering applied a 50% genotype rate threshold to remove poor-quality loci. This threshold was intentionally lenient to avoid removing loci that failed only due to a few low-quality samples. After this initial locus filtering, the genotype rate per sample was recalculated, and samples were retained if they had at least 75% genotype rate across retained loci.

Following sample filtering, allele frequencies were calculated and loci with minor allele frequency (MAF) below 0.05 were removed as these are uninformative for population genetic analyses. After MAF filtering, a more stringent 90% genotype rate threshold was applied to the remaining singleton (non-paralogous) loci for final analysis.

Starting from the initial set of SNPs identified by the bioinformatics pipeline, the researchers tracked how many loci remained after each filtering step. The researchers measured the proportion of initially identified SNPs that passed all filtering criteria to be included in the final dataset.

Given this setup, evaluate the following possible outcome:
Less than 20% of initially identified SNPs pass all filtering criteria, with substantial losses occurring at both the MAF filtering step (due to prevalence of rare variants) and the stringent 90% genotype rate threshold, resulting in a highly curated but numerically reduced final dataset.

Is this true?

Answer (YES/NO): YES